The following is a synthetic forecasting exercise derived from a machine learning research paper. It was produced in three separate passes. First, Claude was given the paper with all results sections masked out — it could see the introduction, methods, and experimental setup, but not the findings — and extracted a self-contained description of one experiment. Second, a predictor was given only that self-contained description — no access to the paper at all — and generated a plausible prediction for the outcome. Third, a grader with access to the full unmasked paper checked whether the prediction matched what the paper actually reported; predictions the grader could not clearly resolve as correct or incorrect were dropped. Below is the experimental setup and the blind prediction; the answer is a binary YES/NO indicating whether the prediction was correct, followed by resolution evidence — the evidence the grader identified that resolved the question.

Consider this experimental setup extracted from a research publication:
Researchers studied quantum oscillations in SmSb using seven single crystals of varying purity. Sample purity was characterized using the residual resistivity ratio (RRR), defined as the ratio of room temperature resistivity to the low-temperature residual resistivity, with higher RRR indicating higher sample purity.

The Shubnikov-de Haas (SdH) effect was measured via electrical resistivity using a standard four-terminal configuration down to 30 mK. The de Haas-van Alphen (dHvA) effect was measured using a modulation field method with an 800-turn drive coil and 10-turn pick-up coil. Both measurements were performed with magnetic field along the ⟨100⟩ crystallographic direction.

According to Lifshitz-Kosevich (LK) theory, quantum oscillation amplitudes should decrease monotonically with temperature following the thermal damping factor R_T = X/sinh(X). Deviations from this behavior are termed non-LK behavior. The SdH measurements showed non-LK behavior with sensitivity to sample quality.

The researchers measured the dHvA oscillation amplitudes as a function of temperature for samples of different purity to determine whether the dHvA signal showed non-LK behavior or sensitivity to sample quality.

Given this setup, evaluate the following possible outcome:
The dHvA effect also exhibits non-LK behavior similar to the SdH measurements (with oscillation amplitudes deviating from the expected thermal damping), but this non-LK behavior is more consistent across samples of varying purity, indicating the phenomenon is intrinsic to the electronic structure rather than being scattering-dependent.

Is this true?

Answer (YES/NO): NO